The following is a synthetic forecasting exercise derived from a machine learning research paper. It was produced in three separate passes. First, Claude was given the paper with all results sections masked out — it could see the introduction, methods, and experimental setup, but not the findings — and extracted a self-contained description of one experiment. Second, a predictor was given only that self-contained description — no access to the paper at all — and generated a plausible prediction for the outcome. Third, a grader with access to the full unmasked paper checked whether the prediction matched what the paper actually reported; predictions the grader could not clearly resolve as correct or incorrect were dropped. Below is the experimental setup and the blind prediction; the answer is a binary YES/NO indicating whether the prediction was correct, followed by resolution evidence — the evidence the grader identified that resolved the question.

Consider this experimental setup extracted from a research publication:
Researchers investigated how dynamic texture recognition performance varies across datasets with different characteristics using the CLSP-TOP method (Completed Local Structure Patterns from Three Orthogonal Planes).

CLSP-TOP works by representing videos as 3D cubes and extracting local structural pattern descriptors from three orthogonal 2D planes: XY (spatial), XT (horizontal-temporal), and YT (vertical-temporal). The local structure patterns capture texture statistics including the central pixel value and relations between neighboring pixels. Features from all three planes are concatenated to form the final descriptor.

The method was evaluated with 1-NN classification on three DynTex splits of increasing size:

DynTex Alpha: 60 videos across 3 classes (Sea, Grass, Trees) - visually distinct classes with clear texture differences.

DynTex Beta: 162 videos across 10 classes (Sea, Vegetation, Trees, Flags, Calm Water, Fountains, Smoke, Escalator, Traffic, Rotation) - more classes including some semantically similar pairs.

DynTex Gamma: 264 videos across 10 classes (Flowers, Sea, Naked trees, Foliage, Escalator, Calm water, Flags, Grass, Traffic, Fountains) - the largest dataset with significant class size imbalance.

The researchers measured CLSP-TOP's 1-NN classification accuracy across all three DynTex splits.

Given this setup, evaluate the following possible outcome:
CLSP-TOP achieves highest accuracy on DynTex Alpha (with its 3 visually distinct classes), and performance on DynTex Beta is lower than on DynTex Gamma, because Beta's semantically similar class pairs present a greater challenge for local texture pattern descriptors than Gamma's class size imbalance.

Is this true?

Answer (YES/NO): NO